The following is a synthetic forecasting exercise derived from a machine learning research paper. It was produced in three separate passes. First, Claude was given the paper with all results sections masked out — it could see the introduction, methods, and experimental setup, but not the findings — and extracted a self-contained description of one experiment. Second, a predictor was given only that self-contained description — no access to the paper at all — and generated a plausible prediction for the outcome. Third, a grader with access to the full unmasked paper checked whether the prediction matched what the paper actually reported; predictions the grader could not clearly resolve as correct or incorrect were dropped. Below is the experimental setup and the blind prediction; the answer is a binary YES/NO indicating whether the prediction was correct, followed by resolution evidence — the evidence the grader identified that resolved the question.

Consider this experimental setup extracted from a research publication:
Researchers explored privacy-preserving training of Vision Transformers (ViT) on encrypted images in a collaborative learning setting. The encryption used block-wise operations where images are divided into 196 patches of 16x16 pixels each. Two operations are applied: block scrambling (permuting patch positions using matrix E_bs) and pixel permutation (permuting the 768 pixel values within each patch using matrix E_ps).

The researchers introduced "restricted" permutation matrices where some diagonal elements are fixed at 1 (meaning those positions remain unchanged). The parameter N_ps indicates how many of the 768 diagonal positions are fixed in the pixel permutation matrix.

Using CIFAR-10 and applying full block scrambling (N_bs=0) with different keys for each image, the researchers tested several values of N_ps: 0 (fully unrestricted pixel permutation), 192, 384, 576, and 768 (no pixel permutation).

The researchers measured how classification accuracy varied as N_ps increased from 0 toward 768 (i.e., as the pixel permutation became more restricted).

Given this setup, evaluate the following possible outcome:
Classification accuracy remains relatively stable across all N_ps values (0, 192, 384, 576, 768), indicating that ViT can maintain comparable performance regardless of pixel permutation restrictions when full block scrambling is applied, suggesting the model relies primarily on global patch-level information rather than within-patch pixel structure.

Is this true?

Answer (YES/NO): NO